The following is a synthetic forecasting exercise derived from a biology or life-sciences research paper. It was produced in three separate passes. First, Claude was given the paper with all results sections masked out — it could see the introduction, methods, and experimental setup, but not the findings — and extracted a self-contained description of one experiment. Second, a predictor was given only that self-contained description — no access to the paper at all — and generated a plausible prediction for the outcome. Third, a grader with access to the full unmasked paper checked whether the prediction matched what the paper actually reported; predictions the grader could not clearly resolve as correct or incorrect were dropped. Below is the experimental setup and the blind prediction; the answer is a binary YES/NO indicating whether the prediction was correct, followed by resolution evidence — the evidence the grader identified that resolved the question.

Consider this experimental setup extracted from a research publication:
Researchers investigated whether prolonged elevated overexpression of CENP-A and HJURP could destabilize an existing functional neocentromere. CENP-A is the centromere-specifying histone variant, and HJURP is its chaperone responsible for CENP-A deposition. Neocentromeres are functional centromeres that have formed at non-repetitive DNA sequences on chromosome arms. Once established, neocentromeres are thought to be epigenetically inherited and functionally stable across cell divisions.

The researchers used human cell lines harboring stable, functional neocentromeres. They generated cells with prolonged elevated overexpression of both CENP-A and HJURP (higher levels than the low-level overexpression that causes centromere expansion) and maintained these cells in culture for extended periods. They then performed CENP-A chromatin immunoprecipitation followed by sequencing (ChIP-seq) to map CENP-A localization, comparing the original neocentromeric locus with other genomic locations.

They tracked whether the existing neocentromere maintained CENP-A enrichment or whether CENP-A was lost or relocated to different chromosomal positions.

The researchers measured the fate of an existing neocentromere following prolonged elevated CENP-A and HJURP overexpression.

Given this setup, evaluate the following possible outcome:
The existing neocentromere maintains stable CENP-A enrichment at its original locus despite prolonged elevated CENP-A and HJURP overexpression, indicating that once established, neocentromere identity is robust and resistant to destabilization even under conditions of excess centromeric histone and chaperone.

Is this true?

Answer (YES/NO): NO